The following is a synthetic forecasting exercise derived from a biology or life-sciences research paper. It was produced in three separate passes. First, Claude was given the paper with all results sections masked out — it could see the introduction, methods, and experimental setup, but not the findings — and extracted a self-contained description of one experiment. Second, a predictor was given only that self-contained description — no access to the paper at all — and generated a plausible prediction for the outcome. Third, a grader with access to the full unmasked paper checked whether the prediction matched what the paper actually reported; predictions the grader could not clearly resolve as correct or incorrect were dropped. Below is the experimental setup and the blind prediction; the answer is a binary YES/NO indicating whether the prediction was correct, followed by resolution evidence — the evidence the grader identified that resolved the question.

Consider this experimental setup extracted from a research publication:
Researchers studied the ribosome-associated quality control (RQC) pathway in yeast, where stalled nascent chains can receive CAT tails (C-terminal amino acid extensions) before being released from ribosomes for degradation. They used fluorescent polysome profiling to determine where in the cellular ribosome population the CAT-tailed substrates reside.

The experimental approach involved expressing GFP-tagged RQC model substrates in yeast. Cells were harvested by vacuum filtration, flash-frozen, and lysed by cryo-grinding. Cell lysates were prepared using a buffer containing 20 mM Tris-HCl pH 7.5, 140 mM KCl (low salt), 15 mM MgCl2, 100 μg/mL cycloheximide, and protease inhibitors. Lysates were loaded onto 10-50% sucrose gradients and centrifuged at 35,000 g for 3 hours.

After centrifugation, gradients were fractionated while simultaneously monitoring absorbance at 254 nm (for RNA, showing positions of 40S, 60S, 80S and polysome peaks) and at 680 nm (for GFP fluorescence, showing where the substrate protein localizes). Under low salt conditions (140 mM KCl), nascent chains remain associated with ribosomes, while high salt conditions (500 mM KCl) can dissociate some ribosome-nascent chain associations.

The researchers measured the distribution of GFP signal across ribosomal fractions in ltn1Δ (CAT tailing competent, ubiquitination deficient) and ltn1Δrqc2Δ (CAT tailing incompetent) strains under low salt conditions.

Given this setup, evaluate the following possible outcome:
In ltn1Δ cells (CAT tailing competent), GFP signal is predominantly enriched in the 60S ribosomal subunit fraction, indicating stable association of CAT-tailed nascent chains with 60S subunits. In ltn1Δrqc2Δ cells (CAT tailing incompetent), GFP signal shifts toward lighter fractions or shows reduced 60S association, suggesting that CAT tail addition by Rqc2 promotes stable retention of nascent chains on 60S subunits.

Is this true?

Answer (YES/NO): NO